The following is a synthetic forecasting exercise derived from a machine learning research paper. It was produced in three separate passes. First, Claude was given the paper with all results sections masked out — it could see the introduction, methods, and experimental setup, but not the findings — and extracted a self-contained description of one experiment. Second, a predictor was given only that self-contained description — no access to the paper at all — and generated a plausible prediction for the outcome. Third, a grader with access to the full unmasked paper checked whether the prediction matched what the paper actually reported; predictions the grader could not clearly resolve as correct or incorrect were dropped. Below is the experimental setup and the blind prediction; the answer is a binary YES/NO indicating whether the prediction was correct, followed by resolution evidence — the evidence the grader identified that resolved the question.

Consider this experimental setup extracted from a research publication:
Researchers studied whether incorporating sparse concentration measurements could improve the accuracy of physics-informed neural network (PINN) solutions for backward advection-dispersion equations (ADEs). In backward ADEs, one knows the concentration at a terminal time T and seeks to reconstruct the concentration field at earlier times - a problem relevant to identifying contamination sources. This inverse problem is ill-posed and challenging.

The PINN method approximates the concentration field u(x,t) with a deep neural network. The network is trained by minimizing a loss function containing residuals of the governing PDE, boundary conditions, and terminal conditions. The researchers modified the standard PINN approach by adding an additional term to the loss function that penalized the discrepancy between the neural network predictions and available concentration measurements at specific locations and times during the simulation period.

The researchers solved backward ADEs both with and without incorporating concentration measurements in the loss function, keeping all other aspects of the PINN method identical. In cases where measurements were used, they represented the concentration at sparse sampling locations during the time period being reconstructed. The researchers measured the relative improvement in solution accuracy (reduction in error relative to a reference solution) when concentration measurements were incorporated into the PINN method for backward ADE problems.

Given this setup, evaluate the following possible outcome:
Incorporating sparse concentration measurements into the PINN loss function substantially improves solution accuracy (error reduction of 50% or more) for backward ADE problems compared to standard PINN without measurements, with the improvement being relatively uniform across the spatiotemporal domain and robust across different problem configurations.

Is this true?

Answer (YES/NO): NO